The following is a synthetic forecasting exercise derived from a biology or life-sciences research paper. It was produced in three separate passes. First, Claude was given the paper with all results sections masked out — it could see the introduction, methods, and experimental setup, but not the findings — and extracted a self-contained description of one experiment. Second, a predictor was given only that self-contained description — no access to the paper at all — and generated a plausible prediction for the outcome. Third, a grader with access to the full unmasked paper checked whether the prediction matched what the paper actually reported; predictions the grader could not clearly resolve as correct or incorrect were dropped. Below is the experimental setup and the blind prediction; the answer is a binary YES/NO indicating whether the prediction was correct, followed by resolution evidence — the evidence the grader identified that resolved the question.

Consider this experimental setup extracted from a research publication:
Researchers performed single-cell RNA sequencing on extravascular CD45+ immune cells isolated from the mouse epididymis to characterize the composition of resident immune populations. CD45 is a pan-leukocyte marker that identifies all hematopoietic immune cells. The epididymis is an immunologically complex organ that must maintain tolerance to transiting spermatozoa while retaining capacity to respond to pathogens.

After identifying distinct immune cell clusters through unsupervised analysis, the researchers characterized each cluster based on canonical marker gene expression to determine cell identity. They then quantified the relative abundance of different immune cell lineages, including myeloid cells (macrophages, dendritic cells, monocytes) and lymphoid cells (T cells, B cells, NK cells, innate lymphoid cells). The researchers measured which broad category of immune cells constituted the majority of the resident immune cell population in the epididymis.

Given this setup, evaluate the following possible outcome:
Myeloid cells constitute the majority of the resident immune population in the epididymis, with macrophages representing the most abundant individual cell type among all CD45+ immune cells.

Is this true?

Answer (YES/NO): YES